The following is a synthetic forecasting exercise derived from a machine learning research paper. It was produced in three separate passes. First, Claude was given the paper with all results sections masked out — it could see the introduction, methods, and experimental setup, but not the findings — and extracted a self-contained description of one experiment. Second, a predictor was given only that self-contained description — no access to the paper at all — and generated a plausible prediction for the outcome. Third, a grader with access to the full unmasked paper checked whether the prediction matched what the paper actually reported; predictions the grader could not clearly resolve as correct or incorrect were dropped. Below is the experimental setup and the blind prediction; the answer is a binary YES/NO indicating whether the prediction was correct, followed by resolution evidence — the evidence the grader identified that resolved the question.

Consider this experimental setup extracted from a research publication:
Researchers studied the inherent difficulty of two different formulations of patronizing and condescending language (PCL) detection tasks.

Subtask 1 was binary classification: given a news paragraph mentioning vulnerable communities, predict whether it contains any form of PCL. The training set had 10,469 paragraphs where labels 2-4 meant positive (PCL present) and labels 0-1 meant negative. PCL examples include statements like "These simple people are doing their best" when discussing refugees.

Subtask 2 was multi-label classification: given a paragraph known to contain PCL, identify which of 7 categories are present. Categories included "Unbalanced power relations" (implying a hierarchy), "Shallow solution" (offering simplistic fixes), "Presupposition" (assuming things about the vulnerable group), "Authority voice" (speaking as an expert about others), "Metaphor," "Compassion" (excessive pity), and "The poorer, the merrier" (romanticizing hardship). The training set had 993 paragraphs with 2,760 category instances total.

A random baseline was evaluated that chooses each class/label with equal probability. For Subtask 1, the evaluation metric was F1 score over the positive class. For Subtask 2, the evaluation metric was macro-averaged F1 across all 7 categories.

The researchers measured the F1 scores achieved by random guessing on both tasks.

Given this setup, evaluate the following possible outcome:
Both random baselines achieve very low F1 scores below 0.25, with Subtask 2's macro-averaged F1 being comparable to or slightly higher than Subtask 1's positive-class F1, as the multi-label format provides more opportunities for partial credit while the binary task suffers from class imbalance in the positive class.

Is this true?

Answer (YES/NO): NO